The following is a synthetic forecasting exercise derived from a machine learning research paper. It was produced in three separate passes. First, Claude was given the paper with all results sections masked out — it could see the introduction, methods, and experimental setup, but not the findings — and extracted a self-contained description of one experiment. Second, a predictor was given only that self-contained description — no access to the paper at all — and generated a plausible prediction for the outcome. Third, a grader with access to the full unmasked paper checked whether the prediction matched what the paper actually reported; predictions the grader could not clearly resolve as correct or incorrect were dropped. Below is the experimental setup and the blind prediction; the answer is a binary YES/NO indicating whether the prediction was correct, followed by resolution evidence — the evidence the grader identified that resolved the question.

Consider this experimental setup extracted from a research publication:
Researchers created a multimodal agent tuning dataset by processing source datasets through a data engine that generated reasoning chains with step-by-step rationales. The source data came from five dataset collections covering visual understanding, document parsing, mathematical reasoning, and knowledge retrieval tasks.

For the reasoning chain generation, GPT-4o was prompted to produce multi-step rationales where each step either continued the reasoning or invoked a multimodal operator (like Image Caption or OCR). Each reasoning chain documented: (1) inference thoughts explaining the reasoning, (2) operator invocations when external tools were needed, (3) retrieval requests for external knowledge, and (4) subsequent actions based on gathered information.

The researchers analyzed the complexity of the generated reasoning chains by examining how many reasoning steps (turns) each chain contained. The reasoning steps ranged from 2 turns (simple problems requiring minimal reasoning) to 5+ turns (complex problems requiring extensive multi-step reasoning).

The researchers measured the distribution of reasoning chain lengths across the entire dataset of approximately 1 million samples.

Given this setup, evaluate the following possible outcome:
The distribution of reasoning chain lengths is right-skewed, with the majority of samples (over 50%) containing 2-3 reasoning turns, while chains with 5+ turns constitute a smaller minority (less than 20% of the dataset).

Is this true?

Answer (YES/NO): YES